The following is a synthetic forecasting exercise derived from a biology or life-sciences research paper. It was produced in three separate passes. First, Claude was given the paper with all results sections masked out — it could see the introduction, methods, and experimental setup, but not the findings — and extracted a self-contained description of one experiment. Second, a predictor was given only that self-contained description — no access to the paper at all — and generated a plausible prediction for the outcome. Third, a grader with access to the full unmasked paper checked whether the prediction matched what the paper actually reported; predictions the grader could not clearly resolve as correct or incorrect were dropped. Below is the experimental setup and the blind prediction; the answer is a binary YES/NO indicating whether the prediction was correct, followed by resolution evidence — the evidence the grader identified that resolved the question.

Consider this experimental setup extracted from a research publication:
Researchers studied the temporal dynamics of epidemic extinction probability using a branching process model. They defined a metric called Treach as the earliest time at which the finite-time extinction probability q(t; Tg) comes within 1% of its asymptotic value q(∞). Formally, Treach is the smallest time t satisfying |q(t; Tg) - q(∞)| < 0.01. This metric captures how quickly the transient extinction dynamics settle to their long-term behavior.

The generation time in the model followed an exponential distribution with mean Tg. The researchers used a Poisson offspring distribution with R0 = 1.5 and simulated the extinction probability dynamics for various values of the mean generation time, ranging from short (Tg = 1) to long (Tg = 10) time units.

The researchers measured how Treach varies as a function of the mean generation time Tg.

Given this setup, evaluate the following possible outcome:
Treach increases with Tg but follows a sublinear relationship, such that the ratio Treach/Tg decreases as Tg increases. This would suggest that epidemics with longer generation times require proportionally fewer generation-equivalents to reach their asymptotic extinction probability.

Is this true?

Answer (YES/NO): NO